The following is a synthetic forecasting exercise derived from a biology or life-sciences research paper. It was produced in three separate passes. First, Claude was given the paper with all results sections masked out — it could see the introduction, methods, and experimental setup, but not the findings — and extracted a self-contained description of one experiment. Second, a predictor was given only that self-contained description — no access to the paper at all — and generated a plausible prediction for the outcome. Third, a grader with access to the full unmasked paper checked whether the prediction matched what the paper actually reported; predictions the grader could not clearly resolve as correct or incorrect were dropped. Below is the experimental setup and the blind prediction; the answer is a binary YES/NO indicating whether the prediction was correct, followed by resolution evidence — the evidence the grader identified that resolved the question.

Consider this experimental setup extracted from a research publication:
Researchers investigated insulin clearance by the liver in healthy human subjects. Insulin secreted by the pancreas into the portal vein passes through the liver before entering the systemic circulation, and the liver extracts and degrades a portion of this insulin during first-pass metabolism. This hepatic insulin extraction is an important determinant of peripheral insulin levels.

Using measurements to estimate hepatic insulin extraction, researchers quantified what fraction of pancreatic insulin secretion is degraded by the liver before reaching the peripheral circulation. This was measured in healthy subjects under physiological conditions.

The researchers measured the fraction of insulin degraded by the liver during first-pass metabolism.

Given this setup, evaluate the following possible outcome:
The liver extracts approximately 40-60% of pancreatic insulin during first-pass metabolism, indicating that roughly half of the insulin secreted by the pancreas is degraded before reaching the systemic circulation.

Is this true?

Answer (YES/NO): NO